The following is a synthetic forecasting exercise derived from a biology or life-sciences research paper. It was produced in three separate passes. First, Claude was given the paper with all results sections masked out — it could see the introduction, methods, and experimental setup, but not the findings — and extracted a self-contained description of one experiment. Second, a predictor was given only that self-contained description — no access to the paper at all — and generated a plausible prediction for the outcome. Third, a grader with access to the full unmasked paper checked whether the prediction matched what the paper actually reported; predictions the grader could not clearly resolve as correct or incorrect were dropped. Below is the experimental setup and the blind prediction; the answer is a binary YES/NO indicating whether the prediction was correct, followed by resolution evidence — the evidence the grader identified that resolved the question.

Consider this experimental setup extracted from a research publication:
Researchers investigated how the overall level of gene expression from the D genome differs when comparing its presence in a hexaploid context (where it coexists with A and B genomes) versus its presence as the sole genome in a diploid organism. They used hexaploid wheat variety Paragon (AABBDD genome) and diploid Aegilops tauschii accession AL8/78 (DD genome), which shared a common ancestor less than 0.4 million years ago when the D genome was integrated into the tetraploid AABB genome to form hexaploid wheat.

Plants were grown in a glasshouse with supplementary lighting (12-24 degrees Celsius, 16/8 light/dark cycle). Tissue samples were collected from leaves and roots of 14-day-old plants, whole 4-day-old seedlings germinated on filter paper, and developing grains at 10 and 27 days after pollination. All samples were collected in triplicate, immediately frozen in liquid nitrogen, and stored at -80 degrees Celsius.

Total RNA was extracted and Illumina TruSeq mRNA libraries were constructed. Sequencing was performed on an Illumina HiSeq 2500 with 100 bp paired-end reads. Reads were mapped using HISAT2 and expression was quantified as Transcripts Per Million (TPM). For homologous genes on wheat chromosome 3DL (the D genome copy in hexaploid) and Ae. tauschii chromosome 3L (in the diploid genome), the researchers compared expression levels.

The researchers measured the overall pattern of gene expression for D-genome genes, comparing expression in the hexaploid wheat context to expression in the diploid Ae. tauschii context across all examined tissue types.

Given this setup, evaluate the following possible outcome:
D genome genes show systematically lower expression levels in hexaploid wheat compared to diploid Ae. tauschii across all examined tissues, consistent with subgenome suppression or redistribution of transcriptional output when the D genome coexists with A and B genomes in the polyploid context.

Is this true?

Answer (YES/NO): YES